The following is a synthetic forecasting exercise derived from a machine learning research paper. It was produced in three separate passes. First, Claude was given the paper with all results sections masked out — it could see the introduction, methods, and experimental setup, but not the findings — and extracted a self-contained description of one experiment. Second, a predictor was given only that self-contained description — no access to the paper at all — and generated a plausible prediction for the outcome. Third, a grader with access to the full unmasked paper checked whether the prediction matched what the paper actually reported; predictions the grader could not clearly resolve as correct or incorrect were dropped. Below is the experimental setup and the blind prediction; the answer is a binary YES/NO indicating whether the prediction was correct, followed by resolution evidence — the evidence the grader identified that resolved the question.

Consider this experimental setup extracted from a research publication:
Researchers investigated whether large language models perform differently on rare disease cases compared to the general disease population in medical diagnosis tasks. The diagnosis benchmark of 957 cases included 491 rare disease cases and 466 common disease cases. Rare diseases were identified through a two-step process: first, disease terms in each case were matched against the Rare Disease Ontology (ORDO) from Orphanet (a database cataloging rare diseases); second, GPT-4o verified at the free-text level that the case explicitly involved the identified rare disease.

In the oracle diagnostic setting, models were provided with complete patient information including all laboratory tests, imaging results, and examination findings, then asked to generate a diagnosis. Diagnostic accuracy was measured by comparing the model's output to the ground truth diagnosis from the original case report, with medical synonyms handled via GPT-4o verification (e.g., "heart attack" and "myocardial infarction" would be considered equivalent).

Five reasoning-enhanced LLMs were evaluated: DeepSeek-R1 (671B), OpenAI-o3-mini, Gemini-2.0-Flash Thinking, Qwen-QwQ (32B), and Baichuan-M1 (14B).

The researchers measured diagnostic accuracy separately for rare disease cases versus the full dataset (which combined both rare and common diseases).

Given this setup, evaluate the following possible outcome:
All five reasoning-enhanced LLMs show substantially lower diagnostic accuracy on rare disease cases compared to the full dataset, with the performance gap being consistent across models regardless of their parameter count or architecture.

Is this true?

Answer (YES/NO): NO